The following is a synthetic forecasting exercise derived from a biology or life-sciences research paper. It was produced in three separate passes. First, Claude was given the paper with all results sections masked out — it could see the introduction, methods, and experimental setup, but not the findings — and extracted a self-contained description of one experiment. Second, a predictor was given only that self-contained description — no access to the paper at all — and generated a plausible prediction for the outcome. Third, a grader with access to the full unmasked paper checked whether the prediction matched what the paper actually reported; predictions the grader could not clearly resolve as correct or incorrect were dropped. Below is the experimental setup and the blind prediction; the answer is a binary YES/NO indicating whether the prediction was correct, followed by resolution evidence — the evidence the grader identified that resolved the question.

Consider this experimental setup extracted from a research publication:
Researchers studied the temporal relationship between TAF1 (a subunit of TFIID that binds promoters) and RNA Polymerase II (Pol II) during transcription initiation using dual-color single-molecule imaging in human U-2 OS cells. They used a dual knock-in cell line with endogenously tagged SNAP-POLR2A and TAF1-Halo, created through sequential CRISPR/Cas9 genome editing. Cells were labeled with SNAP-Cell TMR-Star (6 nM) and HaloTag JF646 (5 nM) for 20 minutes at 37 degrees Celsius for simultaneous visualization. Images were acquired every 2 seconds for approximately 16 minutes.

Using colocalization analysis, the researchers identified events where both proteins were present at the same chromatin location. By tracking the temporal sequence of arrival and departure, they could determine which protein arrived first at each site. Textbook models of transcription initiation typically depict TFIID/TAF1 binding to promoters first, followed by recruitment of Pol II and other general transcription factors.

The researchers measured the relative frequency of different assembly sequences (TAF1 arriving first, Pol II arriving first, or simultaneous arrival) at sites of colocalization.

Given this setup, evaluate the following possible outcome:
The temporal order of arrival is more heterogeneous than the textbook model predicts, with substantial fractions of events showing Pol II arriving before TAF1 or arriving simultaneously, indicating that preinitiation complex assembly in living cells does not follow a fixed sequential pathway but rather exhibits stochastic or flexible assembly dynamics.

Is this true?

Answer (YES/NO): YES